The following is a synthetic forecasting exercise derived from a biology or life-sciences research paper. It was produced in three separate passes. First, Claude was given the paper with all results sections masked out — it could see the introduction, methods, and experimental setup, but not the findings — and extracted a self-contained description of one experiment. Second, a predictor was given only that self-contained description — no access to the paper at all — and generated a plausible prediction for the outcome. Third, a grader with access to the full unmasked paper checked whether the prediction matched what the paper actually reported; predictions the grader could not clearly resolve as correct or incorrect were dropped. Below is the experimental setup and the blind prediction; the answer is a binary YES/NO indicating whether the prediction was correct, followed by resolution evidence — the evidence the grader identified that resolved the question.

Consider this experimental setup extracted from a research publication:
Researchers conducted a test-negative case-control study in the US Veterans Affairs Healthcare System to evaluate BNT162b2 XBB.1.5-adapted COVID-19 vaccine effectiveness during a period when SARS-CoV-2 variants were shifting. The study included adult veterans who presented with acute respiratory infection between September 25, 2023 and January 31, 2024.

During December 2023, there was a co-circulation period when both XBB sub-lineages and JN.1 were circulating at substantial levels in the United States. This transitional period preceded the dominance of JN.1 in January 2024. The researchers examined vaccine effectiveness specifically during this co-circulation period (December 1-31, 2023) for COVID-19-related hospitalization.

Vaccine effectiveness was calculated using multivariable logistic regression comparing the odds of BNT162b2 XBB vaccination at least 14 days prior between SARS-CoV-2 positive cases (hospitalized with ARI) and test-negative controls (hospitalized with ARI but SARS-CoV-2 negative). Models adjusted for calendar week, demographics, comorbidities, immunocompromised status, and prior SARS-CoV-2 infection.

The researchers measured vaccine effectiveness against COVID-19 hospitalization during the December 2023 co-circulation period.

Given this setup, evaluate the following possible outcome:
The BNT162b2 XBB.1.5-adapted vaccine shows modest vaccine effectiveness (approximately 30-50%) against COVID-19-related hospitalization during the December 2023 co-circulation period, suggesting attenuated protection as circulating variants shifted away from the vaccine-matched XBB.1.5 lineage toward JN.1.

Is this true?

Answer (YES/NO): YES